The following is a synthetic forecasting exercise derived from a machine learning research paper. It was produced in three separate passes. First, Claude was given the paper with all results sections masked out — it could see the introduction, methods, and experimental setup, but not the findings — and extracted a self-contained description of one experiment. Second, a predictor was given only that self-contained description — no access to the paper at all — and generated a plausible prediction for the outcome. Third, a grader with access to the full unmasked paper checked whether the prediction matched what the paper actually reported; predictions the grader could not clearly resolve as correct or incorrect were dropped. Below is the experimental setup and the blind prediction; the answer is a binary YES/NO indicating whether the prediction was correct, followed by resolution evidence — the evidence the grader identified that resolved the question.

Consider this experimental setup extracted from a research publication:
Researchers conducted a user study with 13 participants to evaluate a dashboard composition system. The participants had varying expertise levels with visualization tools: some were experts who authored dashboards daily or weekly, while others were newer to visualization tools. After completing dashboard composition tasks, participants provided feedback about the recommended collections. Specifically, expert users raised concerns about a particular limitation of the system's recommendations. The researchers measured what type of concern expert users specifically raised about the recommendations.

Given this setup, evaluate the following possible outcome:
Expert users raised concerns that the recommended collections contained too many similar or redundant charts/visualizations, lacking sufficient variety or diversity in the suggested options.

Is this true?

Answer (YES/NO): NO